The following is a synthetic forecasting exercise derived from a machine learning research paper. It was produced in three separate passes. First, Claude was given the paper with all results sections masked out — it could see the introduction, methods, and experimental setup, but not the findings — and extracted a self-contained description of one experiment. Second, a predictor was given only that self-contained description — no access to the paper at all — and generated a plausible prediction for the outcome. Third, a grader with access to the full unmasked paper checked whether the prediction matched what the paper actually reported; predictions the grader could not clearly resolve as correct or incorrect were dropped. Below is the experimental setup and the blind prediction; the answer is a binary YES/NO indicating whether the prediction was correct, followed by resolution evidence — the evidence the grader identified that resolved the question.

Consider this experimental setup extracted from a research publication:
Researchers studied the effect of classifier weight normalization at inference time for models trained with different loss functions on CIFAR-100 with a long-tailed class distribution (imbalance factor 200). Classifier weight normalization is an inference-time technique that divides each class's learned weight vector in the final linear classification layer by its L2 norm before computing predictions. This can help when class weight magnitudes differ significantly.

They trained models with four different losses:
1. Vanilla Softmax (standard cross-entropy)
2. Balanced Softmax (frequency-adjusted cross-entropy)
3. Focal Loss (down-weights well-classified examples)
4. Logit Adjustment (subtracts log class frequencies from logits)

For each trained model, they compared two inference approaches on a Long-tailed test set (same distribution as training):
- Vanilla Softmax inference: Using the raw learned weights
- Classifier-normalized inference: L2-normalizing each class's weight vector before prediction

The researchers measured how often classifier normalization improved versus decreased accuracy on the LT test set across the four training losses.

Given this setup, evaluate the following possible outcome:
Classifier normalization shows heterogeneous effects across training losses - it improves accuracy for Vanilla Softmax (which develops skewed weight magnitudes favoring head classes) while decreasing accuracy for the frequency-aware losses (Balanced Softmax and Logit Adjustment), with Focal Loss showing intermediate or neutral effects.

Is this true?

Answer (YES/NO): NO